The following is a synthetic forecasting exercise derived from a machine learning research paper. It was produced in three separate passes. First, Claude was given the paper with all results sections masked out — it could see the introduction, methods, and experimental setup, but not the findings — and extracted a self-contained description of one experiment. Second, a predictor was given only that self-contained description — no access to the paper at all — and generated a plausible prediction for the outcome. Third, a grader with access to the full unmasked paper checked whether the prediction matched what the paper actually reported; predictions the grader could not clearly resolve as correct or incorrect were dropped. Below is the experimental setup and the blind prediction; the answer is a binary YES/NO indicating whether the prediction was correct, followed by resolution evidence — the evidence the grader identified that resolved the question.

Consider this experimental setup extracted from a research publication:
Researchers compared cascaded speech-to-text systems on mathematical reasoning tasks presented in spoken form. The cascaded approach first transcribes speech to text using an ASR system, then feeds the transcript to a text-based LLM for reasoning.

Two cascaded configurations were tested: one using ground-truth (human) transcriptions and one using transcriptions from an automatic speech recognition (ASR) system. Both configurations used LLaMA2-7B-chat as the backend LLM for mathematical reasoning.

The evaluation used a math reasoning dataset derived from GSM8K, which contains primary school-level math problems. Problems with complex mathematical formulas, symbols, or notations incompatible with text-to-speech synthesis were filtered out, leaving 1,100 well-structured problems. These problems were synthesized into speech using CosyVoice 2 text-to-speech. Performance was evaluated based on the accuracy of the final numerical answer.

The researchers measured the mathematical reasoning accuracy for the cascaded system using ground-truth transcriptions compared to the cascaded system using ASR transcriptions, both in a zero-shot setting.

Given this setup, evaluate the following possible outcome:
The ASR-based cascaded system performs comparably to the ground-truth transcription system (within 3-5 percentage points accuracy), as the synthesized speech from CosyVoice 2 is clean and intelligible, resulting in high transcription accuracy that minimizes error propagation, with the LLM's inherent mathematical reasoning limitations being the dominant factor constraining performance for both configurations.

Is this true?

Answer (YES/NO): NO